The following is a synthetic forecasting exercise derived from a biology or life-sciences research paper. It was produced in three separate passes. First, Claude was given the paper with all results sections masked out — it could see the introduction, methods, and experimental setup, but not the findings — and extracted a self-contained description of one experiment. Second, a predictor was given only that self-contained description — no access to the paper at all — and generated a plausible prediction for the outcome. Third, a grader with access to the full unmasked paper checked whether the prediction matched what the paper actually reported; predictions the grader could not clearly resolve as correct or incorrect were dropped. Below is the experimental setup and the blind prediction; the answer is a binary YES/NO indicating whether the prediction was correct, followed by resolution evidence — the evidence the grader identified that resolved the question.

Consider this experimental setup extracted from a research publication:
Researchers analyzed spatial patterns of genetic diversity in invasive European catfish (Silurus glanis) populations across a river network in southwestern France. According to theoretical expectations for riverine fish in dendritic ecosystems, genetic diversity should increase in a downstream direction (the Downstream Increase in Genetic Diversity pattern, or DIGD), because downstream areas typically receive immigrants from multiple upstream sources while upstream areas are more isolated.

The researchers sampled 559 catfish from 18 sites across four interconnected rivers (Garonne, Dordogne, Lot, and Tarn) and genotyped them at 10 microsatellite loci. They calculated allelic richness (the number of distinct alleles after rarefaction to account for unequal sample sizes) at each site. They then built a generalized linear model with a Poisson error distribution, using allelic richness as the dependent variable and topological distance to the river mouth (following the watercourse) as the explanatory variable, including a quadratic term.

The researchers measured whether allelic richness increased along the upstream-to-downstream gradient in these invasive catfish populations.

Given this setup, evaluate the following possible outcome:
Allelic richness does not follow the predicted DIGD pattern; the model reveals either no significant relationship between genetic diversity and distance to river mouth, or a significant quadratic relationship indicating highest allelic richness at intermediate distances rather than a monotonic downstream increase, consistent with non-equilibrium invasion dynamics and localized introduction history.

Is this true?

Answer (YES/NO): YES